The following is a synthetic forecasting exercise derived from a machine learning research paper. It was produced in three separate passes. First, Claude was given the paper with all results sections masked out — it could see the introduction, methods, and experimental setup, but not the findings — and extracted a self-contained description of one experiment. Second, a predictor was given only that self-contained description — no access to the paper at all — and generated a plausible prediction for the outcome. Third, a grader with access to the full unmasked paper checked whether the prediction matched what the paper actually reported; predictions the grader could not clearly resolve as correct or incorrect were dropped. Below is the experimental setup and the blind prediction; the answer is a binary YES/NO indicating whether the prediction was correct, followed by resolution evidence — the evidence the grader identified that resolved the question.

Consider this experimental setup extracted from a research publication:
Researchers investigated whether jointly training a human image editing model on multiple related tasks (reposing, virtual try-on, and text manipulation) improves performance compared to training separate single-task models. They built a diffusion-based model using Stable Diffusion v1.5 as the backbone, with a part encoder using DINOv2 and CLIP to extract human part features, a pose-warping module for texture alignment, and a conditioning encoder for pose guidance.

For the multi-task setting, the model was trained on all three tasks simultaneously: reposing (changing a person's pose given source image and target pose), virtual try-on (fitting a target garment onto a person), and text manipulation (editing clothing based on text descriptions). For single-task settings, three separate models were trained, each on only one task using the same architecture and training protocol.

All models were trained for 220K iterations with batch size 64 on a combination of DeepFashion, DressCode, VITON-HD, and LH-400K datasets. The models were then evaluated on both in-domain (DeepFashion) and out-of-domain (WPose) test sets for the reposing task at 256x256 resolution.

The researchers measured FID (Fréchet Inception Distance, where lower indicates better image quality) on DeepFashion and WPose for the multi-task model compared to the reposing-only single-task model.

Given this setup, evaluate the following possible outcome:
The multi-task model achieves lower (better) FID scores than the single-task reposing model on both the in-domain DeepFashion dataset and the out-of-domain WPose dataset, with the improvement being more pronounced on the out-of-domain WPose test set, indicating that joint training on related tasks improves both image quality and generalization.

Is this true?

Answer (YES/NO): YES